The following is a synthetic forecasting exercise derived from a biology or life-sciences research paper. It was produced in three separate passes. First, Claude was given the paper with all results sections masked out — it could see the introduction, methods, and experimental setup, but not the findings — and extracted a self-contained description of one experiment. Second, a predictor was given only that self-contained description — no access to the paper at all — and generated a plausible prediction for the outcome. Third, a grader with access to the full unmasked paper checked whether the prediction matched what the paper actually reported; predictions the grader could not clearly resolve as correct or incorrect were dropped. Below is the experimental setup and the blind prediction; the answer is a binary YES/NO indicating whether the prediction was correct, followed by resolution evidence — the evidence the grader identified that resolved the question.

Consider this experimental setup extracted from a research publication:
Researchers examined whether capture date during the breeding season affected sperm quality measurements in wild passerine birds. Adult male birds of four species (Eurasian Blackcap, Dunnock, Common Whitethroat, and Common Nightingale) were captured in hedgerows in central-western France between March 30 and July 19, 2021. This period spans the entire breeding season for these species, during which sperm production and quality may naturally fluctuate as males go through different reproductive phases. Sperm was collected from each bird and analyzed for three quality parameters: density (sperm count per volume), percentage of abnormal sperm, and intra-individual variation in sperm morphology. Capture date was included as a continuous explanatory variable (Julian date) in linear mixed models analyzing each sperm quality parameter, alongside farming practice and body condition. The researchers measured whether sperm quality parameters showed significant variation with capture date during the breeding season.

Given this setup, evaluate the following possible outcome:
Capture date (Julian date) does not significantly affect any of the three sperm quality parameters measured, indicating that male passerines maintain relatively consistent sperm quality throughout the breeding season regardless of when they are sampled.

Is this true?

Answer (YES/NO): NO